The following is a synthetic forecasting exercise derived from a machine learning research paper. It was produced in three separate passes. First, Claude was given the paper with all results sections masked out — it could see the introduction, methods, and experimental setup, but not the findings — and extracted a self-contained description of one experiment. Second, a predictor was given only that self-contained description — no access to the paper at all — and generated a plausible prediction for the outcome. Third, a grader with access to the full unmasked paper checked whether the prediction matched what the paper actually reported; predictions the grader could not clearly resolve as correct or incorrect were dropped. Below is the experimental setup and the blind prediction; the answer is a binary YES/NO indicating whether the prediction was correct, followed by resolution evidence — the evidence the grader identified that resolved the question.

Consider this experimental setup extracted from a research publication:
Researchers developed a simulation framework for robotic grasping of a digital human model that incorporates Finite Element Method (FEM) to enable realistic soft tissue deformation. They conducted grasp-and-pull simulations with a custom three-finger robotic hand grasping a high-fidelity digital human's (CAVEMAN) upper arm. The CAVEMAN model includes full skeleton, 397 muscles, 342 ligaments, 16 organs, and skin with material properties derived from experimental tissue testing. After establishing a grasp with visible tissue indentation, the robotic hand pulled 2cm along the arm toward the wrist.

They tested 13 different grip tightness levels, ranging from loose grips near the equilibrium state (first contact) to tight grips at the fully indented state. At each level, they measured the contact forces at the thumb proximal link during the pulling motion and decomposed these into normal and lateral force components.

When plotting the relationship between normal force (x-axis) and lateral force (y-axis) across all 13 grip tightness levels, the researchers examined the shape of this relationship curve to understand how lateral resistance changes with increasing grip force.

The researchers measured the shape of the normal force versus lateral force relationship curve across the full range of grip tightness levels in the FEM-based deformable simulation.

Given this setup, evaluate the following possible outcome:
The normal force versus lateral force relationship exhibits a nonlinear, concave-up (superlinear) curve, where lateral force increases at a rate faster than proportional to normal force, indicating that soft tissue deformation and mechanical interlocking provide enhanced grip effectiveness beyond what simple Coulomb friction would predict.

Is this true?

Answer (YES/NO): NO